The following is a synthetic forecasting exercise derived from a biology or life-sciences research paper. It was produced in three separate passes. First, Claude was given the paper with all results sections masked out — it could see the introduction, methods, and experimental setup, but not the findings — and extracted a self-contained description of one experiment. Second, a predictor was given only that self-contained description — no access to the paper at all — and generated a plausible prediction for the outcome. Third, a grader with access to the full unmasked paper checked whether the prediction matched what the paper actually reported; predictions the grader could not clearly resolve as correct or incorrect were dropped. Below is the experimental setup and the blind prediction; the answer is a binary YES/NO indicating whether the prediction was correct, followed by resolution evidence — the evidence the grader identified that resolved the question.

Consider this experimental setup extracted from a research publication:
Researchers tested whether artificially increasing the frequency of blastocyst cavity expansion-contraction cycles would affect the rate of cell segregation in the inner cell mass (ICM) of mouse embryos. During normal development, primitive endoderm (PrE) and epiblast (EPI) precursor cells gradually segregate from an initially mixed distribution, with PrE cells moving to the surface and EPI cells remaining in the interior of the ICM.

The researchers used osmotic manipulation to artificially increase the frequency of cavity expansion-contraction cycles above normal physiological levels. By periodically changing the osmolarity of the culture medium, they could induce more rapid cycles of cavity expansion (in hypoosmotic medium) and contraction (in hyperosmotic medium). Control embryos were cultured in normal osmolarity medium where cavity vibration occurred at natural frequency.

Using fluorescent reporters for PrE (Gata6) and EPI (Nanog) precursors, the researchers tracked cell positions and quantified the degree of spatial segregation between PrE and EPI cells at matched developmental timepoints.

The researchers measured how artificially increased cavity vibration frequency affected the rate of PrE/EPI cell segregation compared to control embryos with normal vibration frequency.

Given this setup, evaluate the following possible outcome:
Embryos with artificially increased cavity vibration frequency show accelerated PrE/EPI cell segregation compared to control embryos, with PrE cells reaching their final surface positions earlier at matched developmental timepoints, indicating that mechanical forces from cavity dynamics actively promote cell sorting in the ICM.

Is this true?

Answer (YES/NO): YES